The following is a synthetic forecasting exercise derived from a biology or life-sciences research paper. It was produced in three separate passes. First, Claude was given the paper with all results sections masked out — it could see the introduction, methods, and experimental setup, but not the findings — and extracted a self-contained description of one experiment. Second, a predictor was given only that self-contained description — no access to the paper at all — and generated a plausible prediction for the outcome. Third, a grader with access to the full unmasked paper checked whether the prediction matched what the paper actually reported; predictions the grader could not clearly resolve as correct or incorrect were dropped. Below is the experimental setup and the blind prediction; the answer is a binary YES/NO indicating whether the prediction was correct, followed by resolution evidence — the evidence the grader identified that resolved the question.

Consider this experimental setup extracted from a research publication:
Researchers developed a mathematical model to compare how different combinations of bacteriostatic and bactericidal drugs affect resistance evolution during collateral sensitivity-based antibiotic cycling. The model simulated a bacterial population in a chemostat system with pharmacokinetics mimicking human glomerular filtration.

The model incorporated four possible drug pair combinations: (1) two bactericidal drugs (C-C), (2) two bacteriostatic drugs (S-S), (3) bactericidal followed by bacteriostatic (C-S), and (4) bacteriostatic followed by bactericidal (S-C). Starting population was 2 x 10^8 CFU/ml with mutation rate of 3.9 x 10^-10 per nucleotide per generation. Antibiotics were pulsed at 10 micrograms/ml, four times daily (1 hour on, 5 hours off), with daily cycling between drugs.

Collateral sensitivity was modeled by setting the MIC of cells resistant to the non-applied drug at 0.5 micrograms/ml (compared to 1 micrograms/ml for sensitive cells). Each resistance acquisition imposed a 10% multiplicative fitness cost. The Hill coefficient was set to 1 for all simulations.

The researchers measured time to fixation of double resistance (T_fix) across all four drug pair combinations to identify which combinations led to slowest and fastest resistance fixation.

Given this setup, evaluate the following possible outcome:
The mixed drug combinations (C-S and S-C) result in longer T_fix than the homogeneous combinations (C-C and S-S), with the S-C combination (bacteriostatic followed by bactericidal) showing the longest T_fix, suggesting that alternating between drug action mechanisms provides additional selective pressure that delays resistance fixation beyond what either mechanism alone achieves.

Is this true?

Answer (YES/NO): NO